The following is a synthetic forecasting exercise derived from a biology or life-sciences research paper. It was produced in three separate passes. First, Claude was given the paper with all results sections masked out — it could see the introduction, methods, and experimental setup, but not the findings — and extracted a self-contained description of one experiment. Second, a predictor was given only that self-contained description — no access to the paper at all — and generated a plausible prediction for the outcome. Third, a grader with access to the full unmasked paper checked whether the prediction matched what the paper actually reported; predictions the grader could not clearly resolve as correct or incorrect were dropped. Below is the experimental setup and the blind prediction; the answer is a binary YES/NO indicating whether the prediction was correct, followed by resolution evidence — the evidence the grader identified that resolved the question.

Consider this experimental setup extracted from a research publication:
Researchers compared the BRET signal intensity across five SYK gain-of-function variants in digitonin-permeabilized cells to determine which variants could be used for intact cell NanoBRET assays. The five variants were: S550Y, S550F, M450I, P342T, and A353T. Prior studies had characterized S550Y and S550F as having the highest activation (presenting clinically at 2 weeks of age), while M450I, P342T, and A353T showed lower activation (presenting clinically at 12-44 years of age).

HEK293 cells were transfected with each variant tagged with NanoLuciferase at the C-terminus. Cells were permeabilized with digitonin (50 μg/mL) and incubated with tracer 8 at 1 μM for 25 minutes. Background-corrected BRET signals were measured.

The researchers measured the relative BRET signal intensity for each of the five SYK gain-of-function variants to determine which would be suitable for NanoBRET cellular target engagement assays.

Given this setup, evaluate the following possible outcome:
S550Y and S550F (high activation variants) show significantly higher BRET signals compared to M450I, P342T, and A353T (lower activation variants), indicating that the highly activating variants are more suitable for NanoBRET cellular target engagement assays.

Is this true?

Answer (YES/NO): NO